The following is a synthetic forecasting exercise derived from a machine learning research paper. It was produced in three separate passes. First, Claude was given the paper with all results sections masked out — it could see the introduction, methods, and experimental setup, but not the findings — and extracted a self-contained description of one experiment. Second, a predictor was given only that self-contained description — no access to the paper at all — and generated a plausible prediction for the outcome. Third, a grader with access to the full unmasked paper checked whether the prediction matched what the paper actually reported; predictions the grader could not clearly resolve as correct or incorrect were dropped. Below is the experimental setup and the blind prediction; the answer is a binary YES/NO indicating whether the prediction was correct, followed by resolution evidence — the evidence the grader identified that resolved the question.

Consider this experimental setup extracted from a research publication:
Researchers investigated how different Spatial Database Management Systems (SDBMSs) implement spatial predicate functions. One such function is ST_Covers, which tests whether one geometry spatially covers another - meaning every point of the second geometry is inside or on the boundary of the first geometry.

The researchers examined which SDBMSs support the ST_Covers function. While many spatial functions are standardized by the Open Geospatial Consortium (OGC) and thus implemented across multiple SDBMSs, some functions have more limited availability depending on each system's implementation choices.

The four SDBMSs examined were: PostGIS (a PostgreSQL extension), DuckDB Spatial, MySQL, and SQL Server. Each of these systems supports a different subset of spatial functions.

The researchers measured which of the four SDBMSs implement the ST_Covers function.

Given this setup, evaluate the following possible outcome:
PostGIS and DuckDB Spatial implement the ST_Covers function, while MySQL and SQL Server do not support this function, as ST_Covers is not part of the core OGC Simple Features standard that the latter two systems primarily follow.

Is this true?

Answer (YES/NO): YES